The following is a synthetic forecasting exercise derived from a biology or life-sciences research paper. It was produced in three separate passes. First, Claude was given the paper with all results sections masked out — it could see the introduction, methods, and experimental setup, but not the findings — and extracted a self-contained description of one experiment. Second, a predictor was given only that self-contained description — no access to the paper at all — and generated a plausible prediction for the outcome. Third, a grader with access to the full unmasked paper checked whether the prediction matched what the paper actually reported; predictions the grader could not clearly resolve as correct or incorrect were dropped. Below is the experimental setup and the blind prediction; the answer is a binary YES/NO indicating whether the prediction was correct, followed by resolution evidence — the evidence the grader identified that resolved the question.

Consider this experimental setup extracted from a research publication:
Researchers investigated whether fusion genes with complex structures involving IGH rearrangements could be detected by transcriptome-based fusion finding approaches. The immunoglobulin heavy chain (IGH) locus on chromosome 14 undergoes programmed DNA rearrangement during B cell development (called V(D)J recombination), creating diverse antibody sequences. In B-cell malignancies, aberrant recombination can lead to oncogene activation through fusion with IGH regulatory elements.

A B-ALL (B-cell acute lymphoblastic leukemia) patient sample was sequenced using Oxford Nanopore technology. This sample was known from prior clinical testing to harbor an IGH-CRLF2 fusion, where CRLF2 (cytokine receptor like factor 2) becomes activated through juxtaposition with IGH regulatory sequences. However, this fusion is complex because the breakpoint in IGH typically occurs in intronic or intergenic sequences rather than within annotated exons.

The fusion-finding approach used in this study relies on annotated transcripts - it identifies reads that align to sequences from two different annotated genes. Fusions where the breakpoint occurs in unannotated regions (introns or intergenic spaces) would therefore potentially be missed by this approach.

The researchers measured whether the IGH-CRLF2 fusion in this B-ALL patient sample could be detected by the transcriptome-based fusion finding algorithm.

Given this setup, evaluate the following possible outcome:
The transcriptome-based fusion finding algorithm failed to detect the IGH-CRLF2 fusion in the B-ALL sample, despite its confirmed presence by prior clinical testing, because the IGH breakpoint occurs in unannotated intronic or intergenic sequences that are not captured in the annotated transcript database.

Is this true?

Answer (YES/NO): YES